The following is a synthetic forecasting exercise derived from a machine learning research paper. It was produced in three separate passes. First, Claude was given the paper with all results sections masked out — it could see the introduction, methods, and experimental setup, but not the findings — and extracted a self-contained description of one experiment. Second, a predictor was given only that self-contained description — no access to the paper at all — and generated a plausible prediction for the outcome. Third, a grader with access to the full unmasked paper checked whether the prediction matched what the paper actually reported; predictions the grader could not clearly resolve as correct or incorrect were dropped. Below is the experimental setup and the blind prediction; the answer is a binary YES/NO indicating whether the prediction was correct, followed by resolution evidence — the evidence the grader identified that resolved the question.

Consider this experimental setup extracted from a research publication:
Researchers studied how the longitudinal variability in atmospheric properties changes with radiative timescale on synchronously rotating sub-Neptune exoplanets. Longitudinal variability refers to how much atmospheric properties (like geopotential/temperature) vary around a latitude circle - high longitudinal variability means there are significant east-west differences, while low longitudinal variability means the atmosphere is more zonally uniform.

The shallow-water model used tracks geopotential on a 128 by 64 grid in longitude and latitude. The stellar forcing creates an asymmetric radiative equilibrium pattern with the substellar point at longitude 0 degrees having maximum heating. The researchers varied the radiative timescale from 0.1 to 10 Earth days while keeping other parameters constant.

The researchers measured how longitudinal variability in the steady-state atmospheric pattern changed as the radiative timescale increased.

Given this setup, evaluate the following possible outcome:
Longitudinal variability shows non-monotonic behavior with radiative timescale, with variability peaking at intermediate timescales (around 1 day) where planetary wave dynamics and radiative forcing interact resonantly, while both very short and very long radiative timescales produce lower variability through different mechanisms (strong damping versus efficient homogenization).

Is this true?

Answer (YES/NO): NO